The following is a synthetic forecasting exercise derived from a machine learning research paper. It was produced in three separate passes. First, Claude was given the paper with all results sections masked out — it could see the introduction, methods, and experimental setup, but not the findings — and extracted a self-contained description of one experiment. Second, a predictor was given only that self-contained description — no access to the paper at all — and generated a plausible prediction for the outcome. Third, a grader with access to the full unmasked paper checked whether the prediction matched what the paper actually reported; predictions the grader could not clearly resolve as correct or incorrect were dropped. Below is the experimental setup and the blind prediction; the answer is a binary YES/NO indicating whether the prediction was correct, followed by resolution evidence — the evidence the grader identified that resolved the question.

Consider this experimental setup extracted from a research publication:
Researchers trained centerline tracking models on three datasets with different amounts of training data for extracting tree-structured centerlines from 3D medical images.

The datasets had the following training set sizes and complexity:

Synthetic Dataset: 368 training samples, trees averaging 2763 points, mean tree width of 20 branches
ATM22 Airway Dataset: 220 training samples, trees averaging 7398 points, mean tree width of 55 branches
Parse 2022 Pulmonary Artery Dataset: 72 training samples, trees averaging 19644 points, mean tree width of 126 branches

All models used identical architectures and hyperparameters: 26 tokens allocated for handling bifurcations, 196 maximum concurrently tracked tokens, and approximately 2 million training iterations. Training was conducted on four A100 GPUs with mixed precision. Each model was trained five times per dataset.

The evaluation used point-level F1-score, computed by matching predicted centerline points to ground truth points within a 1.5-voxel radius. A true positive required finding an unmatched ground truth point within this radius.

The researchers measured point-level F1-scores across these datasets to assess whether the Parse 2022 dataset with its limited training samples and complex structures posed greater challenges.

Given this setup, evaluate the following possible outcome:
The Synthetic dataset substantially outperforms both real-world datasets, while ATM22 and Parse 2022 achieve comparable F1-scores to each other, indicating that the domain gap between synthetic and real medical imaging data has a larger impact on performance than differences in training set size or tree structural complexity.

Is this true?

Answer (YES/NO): NO